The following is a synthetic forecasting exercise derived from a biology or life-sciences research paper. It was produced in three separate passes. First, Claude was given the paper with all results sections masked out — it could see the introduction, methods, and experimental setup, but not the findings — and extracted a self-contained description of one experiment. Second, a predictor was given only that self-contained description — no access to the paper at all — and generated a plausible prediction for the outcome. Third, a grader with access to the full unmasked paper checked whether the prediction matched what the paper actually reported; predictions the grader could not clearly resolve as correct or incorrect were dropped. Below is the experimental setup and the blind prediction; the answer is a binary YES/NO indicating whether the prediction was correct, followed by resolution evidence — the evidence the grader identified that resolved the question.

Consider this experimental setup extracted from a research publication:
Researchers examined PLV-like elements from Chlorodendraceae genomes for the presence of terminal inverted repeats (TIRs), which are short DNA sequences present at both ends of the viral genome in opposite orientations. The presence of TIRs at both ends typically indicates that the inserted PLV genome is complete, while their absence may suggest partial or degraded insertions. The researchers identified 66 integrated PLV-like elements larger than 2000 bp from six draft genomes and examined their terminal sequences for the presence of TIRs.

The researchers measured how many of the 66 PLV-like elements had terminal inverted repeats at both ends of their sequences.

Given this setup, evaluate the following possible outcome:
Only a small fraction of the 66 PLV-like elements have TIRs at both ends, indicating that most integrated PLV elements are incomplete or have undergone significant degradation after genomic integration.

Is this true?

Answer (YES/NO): YES